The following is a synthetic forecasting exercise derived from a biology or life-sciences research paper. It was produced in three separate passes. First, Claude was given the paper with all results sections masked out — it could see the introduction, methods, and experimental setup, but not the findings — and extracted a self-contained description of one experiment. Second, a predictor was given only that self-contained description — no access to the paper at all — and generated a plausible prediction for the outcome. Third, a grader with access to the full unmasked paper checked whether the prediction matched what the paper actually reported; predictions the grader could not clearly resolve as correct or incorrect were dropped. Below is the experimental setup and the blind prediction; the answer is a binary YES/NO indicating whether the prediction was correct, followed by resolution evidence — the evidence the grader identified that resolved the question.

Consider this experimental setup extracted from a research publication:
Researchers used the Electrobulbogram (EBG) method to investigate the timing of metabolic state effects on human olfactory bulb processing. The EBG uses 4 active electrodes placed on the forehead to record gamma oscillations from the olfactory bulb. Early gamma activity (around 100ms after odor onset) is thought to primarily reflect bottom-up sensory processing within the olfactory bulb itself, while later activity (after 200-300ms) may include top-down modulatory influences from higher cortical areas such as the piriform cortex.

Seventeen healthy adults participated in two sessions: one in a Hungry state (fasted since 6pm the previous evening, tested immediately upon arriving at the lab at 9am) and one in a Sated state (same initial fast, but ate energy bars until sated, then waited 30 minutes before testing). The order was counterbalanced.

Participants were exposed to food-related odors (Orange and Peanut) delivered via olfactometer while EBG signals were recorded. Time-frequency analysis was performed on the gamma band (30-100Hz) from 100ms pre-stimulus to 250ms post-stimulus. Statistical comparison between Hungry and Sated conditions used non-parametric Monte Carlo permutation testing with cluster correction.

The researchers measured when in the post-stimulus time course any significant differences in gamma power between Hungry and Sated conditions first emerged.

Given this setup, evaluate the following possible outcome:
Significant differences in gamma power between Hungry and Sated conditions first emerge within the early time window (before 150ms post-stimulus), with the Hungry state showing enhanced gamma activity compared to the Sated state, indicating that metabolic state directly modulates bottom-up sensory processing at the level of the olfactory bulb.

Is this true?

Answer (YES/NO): YES